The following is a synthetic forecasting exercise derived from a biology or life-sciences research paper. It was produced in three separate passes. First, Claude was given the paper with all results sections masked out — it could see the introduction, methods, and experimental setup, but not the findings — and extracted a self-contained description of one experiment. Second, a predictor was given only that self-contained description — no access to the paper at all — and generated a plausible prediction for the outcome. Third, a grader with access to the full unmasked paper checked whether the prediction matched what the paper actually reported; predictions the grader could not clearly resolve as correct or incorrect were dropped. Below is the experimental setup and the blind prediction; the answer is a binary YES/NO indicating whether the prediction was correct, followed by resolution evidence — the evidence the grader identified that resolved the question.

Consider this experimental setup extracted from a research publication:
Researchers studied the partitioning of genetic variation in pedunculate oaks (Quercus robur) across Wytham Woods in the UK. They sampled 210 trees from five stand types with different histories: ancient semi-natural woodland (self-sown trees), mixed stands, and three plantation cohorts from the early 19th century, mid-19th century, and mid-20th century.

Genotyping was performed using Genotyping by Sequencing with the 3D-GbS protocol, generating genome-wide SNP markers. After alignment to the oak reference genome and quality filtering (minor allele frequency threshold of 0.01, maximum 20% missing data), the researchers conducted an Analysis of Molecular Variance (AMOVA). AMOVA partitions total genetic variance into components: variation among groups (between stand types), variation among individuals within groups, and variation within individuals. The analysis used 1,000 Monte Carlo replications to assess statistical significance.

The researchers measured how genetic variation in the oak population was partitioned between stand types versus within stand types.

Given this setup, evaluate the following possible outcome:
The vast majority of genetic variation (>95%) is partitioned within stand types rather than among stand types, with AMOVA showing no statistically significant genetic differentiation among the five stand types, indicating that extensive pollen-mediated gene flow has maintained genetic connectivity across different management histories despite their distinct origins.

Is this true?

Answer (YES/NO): NO